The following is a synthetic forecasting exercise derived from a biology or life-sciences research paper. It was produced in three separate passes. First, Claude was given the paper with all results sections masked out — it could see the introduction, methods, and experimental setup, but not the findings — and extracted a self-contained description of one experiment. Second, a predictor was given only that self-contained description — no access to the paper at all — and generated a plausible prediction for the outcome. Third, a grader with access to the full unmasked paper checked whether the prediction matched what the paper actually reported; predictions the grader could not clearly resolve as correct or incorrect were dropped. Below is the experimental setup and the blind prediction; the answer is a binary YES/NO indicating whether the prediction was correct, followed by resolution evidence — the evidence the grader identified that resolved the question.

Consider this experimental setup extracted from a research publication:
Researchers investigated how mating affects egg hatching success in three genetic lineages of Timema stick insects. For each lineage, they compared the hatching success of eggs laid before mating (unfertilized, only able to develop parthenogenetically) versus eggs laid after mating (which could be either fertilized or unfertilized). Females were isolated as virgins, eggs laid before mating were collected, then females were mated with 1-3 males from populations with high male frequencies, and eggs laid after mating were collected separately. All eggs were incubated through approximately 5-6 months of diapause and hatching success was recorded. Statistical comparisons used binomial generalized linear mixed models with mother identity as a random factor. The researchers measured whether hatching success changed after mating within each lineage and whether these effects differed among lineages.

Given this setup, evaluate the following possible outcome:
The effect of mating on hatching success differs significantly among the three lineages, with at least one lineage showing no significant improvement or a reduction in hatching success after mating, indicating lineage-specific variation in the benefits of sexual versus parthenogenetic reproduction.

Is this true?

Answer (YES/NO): YES